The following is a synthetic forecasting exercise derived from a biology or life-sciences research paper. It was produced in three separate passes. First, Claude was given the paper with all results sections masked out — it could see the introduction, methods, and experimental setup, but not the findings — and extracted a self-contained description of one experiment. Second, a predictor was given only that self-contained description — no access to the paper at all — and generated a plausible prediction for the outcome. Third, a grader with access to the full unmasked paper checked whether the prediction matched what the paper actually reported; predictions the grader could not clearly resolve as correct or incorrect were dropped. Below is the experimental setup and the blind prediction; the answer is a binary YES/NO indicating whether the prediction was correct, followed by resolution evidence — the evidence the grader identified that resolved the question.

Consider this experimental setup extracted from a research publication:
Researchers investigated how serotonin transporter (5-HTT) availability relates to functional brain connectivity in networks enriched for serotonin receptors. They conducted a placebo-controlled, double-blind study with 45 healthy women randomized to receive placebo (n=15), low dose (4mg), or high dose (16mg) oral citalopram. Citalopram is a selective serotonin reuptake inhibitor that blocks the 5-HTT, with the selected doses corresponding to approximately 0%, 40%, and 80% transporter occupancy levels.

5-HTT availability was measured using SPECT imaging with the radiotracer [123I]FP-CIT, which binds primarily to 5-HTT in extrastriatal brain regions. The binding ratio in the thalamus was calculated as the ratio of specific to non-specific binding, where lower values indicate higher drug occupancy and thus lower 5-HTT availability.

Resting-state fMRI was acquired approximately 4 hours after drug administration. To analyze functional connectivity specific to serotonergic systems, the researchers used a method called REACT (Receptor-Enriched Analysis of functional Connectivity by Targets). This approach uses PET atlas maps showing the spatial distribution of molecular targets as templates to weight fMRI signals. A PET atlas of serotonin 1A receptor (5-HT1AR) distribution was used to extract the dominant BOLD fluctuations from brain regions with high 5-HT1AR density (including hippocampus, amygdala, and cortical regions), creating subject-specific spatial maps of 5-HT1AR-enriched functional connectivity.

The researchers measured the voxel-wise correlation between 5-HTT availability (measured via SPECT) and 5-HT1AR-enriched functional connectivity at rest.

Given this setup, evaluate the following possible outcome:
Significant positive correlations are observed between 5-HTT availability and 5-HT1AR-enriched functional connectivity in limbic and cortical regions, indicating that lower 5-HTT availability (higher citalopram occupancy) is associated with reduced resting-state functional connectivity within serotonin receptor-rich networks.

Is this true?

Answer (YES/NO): NO